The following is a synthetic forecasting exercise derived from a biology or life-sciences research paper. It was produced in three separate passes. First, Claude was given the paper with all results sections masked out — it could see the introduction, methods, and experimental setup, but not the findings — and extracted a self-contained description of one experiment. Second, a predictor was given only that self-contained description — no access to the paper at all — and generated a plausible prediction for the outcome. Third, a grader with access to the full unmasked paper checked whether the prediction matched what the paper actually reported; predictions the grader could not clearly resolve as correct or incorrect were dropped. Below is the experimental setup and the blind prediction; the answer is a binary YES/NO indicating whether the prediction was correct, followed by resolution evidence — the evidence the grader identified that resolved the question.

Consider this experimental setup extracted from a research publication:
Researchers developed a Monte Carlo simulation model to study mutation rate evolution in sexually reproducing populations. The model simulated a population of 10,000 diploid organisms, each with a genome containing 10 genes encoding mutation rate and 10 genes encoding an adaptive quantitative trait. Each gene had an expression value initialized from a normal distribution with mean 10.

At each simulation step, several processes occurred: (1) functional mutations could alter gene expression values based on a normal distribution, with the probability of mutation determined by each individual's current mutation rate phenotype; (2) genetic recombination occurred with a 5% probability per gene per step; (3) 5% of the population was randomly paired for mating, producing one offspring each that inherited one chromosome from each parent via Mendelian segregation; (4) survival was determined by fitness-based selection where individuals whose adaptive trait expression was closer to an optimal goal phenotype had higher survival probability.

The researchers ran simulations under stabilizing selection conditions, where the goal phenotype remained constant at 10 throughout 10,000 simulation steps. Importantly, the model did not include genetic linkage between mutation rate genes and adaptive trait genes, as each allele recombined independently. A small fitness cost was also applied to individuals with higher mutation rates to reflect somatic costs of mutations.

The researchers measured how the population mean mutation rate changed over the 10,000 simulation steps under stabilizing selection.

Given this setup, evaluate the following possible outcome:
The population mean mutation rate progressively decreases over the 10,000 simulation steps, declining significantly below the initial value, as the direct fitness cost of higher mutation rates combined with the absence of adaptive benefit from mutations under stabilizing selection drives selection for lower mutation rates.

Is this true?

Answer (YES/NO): YES